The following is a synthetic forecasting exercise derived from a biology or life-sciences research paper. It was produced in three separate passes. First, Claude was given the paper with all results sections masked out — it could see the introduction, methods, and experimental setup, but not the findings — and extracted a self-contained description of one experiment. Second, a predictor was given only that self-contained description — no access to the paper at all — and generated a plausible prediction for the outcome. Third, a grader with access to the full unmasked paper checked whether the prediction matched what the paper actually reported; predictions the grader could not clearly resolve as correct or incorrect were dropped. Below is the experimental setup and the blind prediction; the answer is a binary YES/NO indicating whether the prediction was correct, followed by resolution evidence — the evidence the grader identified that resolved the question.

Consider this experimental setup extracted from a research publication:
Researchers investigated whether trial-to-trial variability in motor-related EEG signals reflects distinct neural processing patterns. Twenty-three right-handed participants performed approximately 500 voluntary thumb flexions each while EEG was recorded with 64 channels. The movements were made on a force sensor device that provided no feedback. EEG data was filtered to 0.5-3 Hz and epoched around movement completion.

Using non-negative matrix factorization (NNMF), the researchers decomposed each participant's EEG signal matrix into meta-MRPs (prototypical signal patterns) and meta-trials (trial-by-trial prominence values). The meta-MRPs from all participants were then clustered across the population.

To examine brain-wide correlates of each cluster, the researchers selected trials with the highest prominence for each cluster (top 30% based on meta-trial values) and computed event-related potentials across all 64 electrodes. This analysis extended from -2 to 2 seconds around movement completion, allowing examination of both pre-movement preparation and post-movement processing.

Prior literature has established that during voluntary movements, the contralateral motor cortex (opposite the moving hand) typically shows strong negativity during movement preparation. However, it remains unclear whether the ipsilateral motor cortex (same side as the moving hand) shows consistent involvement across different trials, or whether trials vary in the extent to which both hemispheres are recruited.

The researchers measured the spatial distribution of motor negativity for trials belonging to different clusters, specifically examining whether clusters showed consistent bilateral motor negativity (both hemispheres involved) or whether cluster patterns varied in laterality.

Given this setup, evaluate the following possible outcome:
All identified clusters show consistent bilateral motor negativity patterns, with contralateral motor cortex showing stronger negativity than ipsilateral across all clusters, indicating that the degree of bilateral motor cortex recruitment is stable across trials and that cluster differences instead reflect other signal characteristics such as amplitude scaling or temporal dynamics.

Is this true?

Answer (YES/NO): NO